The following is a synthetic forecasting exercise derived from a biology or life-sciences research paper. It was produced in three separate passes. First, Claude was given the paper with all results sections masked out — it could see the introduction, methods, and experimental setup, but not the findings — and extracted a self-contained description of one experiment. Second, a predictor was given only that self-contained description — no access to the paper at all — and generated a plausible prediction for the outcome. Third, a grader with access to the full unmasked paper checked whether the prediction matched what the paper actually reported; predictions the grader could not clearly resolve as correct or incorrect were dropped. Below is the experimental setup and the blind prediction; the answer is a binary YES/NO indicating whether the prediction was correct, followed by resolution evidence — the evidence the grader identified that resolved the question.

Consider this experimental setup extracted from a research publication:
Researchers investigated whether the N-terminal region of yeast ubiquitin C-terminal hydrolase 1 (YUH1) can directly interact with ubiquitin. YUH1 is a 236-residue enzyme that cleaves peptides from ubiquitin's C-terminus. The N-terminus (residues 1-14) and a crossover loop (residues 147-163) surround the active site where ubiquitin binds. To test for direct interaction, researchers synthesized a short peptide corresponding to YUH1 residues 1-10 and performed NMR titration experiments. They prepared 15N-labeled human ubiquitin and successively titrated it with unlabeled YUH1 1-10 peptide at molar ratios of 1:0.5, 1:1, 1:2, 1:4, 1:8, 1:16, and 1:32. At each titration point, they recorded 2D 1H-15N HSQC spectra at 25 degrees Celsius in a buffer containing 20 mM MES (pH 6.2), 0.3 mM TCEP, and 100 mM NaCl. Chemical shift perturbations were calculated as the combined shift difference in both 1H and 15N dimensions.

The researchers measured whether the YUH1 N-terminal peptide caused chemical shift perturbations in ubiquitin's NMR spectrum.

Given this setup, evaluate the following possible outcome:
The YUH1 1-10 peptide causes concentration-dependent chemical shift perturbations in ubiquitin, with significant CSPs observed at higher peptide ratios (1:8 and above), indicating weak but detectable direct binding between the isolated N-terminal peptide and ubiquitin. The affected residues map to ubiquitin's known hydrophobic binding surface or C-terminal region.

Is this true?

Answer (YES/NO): NO